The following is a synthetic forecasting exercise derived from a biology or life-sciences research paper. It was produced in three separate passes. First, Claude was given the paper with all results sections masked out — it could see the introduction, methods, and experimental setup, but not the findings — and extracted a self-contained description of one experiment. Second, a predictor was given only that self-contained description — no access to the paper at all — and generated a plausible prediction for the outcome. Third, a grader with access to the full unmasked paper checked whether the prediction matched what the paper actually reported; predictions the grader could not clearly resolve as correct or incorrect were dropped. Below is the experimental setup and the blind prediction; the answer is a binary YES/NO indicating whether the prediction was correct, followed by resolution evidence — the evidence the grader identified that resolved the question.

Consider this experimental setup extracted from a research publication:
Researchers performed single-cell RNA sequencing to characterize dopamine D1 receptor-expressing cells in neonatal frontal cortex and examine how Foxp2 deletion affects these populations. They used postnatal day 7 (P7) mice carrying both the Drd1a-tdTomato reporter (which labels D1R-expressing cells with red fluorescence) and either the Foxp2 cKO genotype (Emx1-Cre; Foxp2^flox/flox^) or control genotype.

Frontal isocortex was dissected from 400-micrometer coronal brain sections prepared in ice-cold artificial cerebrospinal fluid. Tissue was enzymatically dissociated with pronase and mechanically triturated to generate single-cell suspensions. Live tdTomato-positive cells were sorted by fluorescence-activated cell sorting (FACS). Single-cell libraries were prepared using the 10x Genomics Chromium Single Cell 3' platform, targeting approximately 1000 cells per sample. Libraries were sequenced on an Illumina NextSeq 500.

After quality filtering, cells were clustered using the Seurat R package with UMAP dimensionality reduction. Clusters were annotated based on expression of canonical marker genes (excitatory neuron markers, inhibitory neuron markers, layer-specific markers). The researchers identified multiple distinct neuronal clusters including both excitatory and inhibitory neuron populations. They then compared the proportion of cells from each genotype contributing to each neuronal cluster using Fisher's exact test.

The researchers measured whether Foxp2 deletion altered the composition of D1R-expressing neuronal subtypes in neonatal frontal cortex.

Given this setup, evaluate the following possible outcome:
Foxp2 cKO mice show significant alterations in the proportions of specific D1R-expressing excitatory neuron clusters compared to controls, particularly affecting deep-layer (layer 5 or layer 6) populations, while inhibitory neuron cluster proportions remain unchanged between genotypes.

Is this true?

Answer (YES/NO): NO